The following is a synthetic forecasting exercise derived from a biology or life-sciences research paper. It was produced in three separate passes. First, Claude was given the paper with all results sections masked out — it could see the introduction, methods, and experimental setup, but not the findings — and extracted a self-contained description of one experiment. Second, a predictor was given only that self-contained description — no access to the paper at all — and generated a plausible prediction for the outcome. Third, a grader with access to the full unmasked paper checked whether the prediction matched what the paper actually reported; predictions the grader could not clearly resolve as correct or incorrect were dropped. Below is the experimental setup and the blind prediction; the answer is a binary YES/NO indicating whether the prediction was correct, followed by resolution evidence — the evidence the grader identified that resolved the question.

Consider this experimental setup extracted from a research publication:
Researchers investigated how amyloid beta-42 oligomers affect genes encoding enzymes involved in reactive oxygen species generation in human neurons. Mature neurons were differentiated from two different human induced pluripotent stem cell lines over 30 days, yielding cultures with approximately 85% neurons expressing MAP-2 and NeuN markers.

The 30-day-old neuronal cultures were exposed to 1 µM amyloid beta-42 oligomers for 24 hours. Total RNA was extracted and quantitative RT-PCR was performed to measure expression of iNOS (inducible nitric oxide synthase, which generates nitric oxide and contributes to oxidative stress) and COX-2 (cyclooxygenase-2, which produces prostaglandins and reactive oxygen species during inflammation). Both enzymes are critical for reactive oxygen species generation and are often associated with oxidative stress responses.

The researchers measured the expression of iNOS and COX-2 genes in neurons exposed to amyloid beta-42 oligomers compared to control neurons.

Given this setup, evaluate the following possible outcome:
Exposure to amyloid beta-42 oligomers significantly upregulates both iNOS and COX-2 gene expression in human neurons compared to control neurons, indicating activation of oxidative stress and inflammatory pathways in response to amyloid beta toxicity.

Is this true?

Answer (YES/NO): YES